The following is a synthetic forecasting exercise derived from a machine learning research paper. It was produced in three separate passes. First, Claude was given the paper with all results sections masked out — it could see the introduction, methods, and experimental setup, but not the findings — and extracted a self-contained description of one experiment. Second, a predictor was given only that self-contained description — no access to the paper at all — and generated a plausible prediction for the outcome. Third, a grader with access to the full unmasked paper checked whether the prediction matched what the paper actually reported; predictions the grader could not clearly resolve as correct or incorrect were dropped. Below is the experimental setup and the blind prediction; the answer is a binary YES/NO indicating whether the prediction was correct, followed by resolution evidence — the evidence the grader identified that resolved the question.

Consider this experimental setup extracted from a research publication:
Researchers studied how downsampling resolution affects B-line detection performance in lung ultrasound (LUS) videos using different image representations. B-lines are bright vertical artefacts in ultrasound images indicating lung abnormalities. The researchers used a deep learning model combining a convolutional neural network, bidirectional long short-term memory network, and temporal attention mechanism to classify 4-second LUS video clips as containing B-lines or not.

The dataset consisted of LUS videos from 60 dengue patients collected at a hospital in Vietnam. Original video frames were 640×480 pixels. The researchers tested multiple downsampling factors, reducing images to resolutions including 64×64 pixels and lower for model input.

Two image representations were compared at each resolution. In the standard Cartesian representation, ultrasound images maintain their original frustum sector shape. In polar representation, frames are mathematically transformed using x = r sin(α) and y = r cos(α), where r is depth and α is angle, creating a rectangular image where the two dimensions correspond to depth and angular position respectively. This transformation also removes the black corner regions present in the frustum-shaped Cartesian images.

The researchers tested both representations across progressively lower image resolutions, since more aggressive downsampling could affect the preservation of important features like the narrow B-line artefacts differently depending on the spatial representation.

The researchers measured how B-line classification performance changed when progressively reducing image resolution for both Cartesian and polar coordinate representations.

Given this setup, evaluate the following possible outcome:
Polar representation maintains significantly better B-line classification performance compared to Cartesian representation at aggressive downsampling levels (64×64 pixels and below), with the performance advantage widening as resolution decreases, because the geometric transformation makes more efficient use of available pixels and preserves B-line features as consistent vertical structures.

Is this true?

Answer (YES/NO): NO